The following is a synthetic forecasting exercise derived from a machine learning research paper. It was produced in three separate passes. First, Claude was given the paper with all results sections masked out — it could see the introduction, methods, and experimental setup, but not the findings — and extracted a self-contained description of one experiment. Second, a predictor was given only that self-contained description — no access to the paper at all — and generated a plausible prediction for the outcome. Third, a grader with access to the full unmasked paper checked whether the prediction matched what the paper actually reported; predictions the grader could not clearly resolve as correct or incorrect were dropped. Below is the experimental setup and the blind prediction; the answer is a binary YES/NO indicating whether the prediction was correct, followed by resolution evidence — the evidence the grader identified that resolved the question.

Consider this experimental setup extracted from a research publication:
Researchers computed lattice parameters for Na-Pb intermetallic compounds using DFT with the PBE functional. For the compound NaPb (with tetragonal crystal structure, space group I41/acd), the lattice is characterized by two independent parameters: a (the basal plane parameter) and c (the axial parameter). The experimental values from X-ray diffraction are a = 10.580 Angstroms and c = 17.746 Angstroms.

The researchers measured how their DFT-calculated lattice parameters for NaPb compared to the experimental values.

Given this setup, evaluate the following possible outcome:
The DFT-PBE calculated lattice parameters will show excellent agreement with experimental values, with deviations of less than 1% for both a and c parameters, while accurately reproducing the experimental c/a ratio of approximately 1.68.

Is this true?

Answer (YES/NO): NO